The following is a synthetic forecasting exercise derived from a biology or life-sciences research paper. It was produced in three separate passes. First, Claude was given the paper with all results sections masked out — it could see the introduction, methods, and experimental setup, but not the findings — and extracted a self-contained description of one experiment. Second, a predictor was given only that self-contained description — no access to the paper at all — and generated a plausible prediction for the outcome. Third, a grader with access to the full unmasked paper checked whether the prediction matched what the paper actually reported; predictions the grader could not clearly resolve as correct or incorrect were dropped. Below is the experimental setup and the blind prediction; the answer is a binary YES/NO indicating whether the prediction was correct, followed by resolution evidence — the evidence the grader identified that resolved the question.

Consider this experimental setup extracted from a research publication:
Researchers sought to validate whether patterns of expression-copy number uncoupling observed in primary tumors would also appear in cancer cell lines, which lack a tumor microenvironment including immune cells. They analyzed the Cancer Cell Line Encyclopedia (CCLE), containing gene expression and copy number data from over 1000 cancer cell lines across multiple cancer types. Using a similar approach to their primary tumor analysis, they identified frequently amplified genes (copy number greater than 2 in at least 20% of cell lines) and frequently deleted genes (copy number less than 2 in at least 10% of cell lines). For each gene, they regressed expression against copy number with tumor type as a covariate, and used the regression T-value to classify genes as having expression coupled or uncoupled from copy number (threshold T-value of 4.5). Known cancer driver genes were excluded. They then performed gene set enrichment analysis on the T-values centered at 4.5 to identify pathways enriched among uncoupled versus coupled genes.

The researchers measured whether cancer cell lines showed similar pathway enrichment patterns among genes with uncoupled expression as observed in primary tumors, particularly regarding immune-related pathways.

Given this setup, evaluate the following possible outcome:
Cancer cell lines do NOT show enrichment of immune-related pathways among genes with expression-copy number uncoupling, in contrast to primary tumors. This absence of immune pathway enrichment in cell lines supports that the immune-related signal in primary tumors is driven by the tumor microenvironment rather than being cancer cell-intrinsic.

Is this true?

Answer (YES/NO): NO